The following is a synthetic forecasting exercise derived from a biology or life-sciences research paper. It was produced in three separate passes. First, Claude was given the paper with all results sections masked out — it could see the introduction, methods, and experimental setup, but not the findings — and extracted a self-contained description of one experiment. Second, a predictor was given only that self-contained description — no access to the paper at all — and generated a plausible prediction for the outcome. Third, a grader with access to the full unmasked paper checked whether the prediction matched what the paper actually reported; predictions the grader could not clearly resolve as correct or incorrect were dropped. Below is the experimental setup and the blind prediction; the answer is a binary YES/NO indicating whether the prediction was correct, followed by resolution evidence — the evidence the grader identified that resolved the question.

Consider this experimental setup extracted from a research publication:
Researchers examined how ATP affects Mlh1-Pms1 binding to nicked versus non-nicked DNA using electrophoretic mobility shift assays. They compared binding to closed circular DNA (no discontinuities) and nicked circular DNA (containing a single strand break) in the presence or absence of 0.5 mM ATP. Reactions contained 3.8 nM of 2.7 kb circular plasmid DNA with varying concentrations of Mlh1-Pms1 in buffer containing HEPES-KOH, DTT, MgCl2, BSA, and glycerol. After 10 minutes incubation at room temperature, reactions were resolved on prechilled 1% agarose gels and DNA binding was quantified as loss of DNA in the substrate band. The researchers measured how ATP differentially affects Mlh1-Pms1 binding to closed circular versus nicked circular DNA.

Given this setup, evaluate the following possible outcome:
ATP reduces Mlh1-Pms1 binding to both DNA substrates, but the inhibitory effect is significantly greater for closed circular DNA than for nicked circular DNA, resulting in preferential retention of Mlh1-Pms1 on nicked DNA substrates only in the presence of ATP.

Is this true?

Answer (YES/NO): NO